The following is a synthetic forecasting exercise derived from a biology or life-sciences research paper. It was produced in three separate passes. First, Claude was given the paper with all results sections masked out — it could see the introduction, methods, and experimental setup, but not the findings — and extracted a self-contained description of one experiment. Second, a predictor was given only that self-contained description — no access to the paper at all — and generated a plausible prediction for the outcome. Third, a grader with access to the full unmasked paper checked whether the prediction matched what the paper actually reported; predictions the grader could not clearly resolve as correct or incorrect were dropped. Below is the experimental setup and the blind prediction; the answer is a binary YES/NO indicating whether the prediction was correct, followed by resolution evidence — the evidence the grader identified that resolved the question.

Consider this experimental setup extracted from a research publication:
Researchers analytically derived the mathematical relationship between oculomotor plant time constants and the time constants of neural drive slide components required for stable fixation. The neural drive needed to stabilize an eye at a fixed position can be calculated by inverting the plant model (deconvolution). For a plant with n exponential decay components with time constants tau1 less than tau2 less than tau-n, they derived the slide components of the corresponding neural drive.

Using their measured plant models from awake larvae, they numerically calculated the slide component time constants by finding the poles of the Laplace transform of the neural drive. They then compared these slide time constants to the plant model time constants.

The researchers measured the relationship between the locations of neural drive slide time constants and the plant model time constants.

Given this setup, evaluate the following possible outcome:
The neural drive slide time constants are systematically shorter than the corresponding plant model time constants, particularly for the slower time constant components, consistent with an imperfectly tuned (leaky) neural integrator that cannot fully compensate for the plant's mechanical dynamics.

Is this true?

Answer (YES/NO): NO